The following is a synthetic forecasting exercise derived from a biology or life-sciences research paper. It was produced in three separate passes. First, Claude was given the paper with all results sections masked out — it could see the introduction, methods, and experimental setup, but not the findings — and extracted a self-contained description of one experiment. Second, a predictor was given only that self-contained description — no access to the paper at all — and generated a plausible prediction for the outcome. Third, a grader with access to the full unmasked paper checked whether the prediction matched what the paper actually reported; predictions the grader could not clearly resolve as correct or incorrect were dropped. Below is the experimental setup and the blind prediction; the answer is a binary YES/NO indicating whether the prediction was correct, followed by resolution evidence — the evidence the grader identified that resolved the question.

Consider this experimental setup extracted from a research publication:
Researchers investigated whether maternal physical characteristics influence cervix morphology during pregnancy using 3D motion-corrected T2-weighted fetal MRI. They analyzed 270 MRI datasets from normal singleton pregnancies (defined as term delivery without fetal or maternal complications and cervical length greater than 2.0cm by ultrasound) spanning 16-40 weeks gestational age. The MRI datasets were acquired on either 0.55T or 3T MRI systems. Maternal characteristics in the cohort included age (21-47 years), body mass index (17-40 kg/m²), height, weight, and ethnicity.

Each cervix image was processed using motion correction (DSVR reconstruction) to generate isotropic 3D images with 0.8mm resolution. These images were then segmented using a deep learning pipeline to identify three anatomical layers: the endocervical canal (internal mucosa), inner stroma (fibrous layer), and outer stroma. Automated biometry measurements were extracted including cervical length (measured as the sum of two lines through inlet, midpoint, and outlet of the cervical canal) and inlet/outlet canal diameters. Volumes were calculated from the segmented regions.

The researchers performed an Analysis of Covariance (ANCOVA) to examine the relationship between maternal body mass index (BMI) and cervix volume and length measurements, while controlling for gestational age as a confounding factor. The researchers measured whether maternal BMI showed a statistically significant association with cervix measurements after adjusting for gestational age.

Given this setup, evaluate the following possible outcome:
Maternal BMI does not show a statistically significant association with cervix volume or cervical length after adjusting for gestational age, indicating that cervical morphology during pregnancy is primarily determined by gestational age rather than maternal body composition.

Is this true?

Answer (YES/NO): YES